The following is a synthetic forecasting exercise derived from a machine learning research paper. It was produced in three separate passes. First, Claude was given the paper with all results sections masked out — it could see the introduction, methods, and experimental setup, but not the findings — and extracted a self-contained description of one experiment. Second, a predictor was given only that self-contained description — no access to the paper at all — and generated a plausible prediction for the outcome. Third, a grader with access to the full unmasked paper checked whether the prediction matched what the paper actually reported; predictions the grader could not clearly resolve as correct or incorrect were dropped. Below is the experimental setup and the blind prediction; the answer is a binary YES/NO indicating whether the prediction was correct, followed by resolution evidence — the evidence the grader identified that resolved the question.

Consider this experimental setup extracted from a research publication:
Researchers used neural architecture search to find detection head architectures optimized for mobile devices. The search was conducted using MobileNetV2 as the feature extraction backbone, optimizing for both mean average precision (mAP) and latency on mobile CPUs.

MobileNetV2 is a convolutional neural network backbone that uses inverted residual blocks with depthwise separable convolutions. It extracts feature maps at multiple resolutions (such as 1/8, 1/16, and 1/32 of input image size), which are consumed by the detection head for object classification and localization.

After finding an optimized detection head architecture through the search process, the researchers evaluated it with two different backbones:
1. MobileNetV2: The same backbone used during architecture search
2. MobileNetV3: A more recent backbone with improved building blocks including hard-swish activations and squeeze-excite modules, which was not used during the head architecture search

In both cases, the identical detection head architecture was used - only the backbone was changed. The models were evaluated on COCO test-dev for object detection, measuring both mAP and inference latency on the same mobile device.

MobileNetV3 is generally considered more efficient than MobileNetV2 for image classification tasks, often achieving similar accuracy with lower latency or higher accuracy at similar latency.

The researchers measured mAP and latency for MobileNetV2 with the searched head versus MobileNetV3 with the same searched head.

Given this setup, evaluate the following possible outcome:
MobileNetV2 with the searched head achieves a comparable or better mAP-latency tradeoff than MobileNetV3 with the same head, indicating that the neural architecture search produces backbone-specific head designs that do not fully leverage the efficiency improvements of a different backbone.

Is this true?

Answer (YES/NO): NO